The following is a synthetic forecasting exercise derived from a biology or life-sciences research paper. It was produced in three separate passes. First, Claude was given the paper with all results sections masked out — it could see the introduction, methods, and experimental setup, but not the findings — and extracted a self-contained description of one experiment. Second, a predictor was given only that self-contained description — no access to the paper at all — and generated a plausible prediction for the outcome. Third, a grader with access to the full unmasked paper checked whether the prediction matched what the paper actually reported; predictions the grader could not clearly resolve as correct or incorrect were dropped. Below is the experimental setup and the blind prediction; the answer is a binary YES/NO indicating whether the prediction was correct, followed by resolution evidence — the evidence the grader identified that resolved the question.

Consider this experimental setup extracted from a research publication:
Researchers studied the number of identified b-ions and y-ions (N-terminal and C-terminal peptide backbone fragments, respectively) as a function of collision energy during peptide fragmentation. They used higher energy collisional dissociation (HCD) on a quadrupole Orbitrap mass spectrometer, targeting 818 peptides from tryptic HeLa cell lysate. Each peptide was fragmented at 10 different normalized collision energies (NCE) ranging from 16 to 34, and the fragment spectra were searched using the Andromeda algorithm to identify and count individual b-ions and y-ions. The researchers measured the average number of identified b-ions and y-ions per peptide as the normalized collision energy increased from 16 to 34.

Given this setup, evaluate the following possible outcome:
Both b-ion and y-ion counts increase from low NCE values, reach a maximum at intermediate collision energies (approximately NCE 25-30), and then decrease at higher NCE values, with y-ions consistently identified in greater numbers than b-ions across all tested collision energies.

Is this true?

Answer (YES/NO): NO